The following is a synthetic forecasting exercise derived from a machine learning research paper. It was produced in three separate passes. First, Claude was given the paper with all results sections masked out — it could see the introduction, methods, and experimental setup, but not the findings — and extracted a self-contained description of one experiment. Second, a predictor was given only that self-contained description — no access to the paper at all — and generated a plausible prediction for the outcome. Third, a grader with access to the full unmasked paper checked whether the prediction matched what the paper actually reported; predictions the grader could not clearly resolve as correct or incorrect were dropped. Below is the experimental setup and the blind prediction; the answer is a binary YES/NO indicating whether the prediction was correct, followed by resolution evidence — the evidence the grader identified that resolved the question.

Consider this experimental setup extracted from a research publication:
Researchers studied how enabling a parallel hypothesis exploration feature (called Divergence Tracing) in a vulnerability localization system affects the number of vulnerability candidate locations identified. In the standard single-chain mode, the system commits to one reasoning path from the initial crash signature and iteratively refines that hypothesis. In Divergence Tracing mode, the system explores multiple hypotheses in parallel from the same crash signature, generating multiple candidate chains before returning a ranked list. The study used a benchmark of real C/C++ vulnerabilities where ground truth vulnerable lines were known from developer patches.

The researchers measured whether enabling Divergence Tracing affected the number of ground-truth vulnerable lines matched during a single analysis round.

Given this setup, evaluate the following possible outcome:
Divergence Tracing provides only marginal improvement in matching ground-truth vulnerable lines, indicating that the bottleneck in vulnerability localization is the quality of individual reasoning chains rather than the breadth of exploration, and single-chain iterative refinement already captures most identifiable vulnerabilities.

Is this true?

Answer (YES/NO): NO